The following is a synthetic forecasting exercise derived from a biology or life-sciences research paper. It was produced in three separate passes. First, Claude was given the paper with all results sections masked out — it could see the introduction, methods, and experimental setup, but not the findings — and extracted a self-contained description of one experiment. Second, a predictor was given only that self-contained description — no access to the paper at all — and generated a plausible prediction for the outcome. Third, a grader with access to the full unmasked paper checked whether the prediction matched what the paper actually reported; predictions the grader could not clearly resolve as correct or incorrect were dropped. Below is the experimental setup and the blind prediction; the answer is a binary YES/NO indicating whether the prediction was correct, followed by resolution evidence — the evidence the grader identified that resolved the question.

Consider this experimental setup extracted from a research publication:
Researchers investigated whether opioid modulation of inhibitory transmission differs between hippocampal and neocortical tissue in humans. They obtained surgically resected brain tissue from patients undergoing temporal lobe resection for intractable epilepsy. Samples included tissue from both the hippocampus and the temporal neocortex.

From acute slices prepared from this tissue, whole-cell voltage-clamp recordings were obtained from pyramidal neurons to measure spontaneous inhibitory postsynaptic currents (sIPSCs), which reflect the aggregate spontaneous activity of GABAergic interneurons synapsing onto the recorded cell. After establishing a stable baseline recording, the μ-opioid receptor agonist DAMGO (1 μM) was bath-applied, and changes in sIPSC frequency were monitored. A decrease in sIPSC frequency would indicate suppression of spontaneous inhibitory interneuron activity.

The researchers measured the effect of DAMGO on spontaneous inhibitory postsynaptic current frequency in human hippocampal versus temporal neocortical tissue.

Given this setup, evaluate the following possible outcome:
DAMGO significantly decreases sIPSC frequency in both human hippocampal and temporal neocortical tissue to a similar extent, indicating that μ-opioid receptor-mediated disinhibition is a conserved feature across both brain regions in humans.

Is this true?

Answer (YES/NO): NO